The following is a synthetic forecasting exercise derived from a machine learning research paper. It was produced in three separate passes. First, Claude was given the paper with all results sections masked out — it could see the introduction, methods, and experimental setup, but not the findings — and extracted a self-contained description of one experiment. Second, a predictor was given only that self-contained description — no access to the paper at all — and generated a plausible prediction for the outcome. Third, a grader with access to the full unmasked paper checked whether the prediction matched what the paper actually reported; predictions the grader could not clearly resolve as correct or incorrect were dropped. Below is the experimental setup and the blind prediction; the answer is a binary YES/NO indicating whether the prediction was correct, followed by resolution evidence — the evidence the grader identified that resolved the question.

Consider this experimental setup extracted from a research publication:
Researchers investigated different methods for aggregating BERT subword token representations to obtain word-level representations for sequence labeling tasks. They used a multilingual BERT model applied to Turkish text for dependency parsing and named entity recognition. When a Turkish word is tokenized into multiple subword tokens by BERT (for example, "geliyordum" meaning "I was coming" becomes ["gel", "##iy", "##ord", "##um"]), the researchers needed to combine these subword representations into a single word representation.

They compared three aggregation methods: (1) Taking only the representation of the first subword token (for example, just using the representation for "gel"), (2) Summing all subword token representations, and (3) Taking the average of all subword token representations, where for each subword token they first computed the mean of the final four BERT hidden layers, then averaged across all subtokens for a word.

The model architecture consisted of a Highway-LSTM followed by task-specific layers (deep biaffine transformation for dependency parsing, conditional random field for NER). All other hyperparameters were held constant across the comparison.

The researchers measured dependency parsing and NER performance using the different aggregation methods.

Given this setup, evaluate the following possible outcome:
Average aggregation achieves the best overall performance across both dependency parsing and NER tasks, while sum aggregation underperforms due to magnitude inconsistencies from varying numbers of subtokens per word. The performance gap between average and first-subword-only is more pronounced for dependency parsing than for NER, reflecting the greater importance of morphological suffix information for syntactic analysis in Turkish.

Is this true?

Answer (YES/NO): NO